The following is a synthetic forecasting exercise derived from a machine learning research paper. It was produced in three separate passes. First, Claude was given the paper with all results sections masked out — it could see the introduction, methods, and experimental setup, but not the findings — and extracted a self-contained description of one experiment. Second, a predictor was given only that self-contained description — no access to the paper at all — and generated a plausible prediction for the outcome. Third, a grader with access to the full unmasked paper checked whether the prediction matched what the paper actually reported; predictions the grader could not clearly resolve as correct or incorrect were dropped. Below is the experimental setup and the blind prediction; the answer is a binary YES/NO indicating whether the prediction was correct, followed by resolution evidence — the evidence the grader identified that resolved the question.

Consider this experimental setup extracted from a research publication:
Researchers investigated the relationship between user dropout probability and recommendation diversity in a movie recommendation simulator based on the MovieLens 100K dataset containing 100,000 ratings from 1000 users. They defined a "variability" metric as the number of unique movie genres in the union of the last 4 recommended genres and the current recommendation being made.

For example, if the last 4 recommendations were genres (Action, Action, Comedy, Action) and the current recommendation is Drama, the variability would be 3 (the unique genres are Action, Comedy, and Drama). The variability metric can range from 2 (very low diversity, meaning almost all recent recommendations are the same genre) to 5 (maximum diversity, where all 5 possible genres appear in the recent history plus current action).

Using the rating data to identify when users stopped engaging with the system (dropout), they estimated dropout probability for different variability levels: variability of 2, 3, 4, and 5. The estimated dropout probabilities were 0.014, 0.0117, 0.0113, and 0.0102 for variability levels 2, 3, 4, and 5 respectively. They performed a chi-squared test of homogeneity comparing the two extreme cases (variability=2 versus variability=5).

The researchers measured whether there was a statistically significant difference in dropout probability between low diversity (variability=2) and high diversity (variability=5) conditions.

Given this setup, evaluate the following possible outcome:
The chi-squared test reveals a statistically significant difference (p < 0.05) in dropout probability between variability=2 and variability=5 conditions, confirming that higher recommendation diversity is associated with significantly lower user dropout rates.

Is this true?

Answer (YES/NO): YES